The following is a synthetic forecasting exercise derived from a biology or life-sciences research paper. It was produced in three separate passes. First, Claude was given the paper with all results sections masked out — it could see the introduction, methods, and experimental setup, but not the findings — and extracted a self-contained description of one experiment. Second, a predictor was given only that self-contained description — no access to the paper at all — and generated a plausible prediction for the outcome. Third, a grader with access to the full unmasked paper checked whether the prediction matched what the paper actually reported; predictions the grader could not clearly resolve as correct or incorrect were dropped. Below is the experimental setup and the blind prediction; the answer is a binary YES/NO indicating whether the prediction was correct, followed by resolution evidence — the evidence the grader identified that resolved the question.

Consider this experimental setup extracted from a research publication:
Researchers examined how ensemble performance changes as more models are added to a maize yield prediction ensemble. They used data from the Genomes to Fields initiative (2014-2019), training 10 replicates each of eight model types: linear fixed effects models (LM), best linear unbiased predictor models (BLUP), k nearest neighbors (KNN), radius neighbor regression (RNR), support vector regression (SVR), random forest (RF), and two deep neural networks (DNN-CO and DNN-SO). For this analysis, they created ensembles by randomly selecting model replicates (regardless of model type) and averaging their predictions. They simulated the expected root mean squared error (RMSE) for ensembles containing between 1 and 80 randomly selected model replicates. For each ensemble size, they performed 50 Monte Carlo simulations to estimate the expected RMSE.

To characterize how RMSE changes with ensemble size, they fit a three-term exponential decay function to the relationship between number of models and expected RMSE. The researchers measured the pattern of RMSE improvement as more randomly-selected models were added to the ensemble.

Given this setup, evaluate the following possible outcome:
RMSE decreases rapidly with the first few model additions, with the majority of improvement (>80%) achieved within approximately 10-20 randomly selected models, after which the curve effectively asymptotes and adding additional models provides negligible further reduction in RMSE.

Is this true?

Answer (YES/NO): NO